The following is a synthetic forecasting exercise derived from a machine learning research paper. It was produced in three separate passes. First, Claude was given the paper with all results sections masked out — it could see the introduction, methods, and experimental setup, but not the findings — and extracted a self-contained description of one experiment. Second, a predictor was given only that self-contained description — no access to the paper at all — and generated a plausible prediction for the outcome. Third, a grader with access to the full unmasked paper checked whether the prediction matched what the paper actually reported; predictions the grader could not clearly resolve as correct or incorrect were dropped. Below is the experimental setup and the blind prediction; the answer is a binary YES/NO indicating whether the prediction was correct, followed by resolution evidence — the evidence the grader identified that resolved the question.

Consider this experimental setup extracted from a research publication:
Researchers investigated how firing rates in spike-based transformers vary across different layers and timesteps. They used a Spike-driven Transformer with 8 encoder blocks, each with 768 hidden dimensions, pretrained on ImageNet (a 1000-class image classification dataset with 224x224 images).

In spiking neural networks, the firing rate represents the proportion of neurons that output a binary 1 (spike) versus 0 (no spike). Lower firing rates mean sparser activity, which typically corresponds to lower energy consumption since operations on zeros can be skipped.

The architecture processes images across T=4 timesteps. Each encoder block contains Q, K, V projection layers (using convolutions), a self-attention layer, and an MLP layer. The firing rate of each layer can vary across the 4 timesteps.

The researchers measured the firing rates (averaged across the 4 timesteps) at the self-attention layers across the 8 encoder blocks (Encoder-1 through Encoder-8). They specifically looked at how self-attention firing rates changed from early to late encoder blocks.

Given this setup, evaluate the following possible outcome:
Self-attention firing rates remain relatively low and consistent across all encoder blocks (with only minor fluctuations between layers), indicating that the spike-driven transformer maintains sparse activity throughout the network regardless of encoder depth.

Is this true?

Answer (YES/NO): NO